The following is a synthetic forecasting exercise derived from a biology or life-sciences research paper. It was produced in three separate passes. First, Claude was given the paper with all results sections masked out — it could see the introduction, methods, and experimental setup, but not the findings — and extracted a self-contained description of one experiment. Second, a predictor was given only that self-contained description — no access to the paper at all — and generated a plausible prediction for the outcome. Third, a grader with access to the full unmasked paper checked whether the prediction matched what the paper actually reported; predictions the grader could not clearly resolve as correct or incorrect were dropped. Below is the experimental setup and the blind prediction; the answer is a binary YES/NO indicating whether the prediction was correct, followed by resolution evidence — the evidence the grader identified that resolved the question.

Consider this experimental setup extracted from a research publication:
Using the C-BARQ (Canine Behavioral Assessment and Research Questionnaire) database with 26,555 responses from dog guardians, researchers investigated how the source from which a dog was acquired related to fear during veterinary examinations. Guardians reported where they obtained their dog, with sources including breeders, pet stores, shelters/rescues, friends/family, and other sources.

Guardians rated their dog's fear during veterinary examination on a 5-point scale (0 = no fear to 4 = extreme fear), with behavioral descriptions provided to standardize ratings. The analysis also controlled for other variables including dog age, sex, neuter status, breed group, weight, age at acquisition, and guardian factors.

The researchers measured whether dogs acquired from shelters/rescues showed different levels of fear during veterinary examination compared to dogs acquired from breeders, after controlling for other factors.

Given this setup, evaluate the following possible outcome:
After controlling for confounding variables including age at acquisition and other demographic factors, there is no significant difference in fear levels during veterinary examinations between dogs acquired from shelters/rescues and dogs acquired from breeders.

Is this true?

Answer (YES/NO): NO